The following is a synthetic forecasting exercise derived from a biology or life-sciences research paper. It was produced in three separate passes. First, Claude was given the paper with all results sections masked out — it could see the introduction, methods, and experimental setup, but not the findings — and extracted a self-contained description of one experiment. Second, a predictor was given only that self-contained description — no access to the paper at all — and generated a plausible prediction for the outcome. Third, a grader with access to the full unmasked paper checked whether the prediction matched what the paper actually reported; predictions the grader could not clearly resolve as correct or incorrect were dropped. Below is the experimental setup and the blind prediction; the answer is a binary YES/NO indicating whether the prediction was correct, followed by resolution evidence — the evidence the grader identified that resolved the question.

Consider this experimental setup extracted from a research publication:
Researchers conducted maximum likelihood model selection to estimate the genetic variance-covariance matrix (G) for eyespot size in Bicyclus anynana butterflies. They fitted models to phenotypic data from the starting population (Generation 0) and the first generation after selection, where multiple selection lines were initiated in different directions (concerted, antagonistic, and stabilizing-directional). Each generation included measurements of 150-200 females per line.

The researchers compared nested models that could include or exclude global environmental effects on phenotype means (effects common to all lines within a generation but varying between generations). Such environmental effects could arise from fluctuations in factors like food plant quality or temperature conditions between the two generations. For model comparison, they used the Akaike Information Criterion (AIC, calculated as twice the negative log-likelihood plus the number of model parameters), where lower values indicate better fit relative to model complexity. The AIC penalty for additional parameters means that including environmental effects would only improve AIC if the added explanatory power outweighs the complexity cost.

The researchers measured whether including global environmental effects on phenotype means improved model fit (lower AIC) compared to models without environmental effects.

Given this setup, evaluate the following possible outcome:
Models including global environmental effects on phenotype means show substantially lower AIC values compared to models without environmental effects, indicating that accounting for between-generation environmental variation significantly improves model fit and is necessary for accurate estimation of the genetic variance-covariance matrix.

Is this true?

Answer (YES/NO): YES